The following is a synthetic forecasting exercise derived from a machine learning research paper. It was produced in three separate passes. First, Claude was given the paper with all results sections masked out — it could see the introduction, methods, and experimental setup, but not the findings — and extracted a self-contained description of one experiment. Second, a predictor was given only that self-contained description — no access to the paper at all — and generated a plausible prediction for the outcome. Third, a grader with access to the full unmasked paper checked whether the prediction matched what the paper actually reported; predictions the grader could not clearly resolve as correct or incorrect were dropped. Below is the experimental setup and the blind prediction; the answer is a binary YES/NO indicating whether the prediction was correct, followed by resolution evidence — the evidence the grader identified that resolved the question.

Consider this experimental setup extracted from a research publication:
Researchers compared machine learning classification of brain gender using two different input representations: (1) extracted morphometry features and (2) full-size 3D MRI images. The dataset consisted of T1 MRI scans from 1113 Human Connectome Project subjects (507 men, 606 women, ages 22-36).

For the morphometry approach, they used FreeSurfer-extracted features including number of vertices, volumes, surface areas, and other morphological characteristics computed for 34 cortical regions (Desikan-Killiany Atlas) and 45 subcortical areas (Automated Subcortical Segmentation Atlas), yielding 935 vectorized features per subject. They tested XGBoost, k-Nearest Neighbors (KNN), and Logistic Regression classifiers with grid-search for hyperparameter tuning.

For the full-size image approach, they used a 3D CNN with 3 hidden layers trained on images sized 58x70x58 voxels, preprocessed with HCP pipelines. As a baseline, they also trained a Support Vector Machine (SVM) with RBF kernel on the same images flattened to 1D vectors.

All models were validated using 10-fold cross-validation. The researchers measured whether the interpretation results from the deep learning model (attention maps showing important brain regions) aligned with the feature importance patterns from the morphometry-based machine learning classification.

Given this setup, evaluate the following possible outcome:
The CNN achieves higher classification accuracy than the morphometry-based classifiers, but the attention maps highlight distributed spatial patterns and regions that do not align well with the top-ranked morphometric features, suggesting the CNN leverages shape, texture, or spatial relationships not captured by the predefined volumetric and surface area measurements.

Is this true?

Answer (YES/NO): NO